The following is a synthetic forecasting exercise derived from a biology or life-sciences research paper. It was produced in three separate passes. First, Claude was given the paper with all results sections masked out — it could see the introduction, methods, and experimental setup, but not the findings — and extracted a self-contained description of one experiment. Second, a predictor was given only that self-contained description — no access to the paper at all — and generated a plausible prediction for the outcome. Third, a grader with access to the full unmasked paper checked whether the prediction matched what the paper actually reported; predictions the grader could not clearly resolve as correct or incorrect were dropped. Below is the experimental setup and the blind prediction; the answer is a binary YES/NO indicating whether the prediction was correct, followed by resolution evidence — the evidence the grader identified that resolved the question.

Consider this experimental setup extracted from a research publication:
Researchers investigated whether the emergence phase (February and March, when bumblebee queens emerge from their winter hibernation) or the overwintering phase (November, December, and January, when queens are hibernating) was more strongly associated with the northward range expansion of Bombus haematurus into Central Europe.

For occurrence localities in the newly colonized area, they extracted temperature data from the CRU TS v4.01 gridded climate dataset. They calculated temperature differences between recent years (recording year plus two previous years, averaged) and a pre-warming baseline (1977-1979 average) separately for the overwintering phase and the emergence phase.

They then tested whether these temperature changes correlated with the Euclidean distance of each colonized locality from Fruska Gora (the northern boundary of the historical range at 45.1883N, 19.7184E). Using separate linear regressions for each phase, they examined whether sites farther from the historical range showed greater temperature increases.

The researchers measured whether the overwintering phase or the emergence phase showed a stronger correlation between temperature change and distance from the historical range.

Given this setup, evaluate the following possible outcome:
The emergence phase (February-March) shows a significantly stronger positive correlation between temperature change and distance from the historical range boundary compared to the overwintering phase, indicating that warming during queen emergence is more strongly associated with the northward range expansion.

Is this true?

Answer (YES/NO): YES